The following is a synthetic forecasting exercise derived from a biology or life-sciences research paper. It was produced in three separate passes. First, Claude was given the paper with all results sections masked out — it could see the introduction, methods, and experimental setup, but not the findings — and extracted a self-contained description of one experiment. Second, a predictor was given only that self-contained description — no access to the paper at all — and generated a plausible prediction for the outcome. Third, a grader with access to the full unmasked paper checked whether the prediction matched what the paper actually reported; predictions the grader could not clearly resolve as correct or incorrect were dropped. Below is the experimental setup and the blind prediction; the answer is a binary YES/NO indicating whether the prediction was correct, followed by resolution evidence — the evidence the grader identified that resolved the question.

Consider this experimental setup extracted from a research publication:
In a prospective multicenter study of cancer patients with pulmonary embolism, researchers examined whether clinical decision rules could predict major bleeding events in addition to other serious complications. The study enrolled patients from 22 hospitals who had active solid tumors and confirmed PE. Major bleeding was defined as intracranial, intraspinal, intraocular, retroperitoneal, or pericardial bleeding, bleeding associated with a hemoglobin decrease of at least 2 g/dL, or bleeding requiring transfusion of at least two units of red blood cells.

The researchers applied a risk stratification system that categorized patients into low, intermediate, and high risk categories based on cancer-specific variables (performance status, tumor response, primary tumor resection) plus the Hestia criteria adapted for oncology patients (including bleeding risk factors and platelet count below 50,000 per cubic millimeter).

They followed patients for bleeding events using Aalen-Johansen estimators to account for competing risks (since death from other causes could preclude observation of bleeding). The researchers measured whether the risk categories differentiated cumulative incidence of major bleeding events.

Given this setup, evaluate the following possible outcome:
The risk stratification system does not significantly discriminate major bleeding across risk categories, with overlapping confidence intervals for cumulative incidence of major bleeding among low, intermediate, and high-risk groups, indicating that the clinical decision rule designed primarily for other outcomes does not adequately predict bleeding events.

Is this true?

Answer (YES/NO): NO